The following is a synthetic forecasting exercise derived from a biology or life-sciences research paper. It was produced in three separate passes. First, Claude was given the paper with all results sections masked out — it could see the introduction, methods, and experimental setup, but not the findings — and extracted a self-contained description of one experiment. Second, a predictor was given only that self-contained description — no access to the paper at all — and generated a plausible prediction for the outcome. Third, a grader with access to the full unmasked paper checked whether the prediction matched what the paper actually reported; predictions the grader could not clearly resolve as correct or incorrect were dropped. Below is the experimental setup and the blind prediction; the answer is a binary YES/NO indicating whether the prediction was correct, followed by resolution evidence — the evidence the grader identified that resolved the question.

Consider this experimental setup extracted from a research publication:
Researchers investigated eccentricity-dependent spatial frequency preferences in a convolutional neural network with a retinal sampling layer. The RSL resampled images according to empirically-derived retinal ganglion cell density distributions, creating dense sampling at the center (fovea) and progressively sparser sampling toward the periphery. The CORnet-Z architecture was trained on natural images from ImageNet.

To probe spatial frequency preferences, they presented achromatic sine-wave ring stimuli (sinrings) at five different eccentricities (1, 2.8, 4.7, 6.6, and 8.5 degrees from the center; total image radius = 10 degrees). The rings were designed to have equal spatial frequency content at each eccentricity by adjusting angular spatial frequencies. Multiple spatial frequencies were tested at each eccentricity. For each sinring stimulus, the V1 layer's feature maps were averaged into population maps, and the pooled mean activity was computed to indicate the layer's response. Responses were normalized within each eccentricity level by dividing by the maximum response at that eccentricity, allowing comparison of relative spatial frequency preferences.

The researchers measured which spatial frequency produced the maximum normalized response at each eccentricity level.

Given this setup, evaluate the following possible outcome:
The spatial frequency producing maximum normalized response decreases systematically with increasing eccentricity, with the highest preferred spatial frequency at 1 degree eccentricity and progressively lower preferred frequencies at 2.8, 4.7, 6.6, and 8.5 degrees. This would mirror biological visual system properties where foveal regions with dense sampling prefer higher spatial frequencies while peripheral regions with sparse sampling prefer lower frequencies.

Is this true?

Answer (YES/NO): YES